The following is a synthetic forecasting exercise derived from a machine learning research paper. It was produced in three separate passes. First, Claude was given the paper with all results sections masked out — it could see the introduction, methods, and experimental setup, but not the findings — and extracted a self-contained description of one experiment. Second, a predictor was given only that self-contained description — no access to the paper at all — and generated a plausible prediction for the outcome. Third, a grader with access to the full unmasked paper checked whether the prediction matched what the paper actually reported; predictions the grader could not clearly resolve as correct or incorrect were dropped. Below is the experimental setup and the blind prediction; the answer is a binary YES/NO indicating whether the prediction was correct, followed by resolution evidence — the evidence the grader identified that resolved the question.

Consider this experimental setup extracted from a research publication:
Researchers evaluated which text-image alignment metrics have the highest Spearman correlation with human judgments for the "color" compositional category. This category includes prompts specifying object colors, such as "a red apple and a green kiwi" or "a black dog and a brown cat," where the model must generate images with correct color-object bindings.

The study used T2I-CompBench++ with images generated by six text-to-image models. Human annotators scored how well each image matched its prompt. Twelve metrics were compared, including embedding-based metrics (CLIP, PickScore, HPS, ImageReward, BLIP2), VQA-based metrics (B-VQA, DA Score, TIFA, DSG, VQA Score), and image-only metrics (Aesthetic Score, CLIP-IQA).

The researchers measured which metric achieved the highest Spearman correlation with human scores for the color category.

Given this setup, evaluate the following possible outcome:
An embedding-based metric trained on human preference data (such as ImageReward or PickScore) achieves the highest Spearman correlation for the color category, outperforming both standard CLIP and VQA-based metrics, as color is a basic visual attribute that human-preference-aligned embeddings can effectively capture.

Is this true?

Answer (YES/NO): NO